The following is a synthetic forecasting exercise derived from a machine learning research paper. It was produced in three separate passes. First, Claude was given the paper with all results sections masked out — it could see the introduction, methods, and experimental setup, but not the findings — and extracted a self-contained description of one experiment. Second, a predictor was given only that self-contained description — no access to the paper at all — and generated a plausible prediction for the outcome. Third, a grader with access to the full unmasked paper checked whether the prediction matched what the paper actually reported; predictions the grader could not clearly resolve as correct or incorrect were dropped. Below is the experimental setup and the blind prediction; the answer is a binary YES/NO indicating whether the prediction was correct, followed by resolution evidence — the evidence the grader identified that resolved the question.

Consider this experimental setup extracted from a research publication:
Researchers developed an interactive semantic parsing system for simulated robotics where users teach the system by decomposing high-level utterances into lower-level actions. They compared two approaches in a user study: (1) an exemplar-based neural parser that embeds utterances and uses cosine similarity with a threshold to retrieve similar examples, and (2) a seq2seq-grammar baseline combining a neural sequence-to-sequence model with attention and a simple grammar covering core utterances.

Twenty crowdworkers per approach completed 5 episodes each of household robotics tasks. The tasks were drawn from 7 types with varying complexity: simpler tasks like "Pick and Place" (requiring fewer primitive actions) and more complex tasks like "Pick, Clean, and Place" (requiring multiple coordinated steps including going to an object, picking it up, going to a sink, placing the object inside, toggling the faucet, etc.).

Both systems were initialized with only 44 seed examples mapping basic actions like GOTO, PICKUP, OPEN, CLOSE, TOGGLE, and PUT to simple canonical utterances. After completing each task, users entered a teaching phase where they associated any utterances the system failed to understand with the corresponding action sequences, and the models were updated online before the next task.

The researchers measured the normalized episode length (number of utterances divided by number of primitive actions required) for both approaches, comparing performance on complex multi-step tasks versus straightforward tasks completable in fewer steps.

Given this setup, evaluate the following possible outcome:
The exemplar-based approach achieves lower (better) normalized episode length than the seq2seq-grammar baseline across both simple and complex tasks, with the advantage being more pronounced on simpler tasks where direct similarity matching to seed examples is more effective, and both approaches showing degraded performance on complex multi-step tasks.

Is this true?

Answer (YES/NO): NO